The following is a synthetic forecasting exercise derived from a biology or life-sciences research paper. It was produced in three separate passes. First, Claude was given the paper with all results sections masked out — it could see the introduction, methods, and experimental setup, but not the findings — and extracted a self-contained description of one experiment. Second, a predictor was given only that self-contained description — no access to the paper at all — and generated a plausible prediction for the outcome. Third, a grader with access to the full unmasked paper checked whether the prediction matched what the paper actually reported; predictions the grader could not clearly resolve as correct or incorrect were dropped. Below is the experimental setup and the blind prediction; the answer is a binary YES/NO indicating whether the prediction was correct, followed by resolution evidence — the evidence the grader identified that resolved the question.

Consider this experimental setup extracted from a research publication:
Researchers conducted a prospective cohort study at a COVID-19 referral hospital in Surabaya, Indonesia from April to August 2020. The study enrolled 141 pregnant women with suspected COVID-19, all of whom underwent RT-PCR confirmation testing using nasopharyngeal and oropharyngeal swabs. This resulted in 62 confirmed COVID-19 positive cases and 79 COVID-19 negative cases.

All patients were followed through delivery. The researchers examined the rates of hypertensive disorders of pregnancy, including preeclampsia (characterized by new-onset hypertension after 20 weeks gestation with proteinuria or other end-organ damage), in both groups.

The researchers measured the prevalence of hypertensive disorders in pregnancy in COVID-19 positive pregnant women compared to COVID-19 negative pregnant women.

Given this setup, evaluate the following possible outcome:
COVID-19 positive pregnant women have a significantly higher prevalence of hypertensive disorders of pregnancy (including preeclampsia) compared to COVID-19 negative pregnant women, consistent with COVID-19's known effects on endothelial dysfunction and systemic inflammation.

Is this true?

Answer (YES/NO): NO